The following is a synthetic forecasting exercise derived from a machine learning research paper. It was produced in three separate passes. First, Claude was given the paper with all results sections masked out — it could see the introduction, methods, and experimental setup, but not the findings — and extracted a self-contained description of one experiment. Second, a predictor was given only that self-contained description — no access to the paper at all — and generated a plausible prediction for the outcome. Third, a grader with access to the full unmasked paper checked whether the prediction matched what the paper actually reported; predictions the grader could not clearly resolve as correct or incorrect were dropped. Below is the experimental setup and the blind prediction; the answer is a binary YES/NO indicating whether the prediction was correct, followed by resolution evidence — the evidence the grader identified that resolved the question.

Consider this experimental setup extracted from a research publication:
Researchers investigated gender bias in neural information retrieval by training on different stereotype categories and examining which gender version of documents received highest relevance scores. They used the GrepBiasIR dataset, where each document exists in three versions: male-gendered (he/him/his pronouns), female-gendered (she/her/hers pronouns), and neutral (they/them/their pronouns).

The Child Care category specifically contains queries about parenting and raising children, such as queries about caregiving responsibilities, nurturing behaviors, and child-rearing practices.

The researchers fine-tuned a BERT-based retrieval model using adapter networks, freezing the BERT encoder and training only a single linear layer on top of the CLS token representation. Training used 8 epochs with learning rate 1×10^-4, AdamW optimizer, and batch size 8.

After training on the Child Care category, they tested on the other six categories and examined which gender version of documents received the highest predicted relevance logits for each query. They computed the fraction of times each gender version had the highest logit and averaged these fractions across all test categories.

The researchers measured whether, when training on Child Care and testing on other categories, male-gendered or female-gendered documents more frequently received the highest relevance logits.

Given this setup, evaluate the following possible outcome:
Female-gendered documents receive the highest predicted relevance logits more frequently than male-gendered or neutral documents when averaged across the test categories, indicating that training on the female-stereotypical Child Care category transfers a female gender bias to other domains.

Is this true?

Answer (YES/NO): NO